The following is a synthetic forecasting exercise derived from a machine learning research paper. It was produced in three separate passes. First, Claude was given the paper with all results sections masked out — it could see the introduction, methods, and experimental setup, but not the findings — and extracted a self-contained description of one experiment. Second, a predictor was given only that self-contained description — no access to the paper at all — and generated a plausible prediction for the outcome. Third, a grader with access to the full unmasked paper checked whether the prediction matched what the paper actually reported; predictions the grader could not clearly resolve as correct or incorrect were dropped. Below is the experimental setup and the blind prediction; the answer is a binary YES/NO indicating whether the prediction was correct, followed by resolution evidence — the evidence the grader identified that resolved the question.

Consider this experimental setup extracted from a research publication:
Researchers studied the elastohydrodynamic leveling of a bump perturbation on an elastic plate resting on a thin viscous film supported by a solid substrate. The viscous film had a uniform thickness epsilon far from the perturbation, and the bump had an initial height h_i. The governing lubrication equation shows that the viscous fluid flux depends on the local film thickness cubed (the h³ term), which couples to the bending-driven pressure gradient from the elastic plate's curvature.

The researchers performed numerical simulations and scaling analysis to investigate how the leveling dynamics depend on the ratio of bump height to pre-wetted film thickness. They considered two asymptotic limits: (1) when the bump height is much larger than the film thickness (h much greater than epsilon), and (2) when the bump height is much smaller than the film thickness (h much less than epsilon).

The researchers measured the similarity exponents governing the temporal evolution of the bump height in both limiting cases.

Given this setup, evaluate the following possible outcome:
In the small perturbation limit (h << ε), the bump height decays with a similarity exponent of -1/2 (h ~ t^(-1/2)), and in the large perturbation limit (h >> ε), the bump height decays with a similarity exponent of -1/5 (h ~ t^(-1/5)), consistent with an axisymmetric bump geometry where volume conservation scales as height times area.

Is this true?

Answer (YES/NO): NO